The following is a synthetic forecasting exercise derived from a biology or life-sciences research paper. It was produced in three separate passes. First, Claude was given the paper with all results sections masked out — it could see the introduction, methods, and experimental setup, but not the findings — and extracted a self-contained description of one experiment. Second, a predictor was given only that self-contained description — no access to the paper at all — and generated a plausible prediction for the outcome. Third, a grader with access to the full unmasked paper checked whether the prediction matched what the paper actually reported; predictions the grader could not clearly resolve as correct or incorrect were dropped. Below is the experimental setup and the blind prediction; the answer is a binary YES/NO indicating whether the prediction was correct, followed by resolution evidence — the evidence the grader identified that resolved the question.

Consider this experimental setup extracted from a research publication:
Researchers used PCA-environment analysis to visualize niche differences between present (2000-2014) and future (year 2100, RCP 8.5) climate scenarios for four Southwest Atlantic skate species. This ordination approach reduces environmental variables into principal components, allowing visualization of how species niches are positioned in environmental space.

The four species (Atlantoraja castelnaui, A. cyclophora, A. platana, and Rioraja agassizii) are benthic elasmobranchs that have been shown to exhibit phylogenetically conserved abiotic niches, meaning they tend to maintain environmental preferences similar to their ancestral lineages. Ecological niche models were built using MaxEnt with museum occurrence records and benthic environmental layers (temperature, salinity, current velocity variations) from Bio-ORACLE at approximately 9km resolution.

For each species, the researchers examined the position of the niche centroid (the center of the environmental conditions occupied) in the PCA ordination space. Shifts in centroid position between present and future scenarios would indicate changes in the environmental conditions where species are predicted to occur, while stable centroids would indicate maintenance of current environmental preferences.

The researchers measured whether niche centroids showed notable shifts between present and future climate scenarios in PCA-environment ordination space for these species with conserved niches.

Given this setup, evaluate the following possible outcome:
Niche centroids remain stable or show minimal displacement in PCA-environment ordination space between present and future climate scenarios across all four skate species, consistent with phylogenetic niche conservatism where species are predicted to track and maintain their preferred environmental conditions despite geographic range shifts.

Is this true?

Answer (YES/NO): NO